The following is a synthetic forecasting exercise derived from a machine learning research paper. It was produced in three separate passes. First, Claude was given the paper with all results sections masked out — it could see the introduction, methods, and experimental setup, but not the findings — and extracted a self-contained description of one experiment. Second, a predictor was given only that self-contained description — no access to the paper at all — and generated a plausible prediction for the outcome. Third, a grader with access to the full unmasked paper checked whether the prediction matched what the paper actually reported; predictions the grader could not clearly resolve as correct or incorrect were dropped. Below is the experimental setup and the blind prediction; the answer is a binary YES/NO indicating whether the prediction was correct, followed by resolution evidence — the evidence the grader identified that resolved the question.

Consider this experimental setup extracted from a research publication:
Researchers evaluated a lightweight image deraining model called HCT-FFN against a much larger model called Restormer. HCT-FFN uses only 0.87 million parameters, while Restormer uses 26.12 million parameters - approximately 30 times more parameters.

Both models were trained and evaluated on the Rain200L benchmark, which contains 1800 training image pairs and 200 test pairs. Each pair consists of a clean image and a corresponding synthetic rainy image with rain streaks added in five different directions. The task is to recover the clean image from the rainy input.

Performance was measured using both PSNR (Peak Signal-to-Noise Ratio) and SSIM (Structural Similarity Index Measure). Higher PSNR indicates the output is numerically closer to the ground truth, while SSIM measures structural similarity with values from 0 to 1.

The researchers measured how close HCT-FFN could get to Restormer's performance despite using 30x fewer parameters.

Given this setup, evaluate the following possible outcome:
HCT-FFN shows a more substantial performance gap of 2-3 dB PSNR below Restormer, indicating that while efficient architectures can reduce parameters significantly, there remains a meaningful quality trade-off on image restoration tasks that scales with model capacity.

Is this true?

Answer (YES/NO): NO